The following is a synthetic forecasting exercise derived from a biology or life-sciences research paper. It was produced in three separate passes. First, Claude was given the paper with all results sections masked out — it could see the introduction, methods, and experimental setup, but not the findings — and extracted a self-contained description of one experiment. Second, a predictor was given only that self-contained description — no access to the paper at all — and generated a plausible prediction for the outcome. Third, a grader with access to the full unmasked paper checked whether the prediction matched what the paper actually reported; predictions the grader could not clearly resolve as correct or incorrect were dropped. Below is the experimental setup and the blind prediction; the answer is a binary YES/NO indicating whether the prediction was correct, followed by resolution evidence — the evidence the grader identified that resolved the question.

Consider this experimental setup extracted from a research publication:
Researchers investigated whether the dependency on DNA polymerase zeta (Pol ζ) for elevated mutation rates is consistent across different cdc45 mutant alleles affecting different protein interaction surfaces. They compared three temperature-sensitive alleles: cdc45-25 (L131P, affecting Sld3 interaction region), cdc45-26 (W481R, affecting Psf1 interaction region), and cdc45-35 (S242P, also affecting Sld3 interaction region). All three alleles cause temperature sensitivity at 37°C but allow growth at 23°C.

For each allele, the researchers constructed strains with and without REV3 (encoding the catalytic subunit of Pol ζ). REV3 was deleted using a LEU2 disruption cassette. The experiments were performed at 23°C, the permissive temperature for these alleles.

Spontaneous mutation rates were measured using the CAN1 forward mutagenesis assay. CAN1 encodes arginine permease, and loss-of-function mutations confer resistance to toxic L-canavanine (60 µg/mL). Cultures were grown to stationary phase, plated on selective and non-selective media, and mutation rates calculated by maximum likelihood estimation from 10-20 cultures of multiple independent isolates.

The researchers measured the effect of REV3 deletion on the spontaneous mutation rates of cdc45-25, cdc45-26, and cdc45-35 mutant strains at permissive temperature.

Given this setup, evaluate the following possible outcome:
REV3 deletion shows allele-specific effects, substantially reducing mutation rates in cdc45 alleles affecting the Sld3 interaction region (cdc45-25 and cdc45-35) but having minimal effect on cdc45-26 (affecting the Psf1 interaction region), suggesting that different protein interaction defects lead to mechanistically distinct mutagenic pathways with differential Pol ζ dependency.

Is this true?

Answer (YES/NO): NO